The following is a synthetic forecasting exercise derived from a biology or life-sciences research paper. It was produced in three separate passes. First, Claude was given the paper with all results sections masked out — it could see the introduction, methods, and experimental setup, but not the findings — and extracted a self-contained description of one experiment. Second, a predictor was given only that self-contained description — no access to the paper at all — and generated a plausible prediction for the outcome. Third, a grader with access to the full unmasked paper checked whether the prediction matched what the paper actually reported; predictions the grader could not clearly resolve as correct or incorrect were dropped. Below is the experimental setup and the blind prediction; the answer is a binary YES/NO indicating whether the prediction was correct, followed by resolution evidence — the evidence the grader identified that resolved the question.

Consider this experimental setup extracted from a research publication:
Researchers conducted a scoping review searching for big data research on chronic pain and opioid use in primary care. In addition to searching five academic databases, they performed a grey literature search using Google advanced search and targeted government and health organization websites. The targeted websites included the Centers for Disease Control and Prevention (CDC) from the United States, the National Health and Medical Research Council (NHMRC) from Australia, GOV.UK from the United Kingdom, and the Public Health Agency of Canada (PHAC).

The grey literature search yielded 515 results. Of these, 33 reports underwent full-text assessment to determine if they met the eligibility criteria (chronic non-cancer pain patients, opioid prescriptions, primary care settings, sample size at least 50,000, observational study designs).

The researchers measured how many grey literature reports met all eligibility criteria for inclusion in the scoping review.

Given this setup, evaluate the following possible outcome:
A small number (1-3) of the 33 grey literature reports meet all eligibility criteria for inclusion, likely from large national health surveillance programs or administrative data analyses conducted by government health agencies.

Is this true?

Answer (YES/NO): NO